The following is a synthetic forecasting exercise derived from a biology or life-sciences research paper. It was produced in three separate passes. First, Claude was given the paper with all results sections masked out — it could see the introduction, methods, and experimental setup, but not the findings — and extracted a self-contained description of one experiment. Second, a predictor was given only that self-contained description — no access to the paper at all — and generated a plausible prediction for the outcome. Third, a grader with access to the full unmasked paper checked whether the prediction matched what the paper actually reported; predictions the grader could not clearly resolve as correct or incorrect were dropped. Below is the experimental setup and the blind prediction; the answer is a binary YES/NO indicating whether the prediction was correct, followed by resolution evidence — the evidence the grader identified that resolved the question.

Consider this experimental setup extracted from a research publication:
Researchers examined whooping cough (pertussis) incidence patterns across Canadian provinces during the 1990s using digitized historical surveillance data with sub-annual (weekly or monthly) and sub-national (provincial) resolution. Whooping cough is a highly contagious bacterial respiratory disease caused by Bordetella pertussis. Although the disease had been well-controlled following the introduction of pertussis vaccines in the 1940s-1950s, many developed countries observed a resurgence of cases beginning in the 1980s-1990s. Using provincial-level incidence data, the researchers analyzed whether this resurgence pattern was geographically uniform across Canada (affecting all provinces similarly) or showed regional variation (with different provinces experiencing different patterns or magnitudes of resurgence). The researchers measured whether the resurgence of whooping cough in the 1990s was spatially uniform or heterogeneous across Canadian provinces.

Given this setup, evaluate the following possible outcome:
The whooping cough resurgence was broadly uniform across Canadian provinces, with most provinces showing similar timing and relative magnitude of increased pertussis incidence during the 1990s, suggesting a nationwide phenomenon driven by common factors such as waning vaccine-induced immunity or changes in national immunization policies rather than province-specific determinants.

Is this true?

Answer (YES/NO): NO